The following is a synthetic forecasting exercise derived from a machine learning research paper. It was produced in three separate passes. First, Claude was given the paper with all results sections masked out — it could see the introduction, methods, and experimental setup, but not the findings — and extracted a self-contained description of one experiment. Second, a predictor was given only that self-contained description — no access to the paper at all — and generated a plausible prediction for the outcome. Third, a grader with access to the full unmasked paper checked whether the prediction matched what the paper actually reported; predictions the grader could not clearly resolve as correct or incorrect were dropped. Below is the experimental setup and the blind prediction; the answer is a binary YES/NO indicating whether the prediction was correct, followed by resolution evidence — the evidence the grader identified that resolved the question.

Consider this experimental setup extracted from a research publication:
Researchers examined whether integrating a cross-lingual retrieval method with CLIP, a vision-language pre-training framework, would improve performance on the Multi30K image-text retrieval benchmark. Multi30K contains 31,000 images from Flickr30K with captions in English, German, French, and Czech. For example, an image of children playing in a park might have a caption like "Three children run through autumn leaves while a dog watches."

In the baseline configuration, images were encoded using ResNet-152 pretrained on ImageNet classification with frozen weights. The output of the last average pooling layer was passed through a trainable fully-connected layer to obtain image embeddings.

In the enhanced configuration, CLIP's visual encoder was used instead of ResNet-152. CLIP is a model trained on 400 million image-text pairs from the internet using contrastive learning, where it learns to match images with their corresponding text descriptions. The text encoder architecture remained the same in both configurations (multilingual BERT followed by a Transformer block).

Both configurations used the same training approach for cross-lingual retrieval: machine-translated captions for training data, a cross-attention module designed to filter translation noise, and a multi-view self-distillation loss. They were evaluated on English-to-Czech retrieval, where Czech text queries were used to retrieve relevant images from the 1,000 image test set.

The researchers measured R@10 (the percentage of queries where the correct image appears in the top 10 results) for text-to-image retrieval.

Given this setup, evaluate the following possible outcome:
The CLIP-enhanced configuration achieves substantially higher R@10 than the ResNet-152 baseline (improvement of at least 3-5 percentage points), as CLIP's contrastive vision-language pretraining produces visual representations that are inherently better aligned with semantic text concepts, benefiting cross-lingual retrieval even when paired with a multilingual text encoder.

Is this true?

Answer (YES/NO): YES